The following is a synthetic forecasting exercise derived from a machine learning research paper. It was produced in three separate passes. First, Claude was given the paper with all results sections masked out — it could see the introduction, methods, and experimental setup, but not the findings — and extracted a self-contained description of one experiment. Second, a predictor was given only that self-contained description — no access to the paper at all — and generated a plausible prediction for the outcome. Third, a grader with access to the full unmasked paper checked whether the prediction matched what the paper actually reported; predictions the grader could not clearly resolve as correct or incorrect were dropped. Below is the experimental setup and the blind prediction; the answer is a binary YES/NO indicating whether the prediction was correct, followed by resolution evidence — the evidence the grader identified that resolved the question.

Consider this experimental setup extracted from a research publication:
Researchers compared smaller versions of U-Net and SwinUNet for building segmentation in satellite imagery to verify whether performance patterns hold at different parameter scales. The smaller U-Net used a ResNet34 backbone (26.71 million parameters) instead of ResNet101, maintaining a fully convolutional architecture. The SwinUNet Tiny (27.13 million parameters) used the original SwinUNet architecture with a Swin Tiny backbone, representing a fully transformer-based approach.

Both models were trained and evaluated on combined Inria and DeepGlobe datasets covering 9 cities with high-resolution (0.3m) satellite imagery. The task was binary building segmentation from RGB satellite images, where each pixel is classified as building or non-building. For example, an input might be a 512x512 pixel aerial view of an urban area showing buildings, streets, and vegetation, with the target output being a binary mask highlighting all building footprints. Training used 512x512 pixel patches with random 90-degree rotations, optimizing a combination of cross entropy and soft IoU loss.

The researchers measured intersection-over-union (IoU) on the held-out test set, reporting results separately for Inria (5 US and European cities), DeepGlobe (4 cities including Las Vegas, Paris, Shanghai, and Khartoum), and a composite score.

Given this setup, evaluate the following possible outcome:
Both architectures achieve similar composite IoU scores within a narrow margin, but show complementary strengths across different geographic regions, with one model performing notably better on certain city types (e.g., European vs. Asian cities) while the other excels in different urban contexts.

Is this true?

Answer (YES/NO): NO